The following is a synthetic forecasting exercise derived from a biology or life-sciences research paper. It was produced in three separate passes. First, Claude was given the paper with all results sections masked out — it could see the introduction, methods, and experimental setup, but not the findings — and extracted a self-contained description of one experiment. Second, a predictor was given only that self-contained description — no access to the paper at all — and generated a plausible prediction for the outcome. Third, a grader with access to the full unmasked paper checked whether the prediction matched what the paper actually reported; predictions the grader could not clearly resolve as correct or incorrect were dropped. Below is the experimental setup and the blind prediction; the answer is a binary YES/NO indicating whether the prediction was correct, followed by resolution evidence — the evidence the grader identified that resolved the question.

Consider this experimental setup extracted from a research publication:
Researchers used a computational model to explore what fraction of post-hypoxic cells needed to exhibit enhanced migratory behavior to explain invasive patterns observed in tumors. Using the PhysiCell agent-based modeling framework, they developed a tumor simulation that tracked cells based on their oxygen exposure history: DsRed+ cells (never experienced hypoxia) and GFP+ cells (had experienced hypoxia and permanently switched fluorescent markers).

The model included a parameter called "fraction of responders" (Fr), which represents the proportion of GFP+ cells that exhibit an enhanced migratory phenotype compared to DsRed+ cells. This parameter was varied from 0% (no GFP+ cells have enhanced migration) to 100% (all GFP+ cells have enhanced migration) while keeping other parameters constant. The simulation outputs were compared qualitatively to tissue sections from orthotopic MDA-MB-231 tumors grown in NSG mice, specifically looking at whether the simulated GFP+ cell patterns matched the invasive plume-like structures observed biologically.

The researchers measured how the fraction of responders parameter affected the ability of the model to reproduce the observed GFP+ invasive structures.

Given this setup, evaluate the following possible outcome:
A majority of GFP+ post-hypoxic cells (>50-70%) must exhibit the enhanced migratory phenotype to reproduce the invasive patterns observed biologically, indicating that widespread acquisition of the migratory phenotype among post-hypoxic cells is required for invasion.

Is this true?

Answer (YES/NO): NO